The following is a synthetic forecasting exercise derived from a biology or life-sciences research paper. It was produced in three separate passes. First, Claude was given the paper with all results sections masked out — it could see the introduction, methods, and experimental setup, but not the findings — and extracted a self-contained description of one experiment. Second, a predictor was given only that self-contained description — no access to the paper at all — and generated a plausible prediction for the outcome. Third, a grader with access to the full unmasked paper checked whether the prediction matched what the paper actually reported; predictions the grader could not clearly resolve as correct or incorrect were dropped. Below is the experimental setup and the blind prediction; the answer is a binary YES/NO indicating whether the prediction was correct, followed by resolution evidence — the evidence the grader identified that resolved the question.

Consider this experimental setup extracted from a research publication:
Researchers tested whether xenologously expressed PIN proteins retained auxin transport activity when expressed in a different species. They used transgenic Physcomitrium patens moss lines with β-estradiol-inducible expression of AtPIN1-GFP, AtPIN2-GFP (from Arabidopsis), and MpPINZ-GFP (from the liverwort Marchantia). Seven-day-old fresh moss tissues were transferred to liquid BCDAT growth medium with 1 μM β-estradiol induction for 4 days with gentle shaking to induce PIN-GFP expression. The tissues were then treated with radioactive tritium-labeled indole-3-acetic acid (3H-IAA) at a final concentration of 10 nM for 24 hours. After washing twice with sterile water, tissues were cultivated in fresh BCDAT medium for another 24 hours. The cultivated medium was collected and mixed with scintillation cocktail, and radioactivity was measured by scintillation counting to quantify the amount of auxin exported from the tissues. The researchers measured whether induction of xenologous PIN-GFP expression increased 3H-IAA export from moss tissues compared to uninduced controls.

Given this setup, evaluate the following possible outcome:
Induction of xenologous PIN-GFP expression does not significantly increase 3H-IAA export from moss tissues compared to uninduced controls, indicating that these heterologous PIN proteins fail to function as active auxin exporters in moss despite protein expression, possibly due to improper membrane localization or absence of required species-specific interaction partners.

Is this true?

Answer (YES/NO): NO